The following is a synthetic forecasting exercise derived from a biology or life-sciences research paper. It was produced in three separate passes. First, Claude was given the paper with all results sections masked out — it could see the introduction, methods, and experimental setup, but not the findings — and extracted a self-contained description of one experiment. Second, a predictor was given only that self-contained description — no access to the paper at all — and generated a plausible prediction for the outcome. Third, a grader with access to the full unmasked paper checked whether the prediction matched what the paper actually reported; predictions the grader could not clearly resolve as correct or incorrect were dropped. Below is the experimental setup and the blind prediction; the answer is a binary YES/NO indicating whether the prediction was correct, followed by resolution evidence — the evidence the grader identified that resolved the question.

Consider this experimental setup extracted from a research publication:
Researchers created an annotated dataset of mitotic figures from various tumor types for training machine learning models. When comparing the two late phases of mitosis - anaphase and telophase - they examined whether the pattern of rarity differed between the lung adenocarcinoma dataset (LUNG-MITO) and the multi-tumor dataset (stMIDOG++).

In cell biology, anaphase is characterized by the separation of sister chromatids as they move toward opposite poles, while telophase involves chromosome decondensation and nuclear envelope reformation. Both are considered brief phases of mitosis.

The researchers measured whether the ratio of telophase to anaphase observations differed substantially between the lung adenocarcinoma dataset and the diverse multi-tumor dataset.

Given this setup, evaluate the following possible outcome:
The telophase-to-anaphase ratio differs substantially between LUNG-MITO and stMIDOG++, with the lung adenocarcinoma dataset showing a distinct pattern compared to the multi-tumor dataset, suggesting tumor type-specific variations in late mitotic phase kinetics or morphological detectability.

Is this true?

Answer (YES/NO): YES